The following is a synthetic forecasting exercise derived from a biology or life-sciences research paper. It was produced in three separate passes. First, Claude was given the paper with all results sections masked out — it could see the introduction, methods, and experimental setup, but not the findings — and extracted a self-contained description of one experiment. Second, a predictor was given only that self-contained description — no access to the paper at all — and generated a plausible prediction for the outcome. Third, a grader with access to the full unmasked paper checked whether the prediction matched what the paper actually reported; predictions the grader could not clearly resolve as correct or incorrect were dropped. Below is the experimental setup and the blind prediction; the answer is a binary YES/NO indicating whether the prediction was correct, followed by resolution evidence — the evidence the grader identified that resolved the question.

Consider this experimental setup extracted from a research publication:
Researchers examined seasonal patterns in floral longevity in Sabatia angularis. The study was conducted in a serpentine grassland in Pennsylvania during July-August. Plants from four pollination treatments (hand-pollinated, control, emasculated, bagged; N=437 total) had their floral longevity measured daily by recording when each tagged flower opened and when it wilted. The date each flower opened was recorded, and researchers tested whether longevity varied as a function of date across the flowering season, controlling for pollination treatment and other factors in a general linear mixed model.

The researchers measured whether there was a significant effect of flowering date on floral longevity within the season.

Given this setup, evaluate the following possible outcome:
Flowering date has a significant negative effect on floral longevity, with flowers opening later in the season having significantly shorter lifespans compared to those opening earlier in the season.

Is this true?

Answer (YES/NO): YES